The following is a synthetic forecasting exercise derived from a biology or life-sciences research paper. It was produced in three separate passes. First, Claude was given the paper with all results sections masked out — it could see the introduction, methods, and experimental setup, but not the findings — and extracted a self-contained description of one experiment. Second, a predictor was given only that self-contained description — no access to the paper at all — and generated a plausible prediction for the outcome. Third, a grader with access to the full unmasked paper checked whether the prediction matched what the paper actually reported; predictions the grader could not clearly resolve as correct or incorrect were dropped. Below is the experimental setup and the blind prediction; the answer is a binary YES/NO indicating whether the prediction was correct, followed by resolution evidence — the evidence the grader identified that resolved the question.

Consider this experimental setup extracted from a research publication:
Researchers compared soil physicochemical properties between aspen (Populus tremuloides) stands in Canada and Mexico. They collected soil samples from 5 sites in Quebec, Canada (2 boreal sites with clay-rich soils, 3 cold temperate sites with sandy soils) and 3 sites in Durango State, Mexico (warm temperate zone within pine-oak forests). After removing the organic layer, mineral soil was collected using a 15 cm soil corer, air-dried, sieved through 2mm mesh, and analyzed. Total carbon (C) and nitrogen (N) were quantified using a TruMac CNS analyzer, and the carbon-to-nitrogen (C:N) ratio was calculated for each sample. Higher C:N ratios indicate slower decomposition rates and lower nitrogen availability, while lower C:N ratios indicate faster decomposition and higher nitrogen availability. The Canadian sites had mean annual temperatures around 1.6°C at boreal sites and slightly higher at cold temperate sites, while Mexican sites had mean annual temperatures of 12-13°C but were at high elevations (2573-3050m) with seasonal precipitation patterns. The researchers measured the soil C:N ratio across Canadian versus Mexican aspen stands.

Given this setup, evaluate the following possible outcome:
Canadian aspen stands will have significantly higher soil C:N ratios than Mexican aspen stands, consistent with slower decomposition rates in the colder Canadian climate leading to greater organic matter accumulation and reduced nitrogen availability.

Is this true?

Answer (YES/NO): NO